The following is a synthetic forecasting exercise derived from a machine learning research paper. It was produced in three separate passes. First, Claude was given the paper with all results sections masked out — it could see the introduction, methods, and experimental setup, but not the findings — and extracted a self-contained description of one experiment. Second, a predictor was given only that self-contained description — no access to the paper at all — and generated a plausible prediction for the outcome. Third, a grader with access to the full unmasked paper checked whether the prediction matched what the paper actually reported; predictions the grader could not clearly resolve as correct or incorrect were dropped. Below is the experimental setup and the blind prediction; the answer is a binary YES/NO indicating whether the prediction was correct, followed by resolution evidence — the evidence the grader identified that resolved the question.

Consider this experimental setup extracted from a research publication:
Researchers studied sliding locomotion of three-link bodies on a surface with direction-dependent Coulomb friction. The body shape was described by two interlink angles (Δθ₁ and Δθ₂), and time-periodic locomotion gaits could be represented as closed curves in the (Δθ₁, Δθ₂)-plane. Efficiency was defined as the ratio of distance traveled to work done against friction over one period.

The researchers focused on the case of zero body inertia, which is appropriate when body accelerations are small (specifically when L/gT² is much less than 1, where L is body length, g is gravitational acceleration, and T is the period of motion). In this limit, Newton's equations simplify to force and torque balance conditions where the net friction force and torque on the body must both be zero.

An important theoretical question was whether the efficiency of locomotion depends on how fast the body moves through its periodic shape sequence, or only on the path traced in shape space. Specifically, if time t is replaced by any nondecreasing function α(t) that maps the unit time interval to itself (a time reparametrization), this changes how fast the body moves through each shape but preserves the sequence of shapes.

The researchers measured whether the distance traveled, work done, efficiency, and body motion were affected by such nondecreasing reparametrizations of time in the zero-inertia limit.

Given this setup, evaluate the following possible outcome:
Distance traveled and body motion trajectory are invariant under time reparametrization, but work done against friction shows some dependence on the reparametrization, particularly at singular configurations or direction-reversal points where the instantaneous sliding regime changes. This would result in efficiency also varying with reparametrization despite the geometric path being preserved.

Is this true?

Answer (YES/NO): NO